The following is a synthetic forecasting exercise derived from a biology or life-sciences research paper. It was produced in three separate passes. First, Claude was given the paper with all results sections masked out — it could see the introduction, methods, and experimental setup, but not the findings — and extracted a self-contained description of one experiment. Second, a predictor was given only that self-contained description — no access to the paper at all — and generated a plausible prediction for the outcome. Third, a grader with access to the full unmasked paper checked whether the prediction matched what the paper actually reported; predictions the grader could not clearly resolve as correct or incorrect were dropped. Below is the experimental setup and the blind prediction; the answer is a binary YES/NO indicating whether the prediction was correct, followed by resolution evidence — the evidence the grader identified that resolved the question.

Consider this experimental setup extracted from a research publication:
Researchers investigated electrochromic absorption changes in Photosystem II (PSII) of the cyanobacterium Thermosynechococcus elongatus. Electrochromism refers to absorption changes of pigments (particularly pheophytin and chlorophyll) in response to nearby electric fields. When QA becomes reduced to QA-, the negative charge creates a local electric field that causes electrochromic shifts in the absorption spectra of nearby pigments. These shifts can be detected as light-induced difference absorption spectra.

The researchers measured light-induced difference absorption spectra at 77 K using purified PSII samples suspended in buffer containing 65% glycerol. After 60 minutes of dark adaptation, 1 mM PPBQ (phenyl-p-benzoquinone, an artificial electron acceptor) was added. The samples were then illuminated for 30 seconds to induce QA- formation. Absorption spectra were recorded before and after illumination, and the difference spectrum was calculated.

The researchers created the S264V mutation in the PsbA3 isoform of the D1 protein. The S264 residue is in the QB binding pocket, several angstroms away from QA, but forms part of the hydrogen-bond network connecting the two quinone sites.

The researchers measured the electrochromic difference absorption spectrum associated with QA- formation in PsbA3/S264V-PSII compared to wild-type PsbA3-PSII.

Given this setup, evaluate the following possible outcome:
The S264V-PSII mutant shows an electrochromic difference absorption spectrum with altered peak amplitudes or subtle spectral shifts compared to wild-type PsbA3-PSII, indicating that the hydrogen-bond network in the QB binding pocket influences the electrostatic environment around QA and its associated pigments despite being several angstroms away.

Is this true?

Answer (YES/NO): YES